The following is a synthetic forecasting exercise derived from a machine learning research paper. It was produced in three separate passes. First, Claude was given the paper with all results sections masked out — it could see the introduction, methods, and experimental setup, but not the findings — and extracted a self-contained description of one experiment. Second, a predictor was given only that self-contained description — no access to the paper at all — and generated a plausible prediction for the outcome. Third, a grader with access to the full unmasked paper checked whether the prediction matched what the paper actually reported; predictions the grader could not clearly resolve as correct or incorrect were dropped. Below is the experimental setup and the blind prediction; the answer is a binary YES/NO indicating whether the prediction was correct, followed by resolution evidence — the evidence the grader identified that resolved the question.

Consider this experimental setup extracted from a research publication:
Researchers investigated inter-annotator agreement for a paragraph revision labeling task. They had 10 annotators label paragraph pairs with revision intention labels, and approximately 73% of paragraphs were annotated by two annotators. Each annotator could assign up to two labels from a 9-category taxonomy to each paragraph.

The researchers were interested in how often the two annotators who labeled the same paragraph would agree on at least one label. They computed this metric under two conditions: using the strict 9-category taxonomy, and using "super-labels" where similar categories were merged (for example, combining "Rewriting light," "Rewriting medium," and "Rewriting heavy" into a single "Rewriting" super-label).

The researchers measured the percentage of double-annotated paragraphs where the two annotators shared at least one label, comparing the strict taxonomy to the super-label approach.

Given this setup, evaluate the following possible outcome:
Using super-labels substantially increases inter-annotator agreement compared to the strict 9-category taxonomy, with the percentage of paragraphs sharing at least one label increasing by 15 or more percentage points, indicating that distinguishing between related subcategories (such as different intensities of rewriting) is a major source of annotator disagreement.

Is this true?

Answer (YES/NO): YES